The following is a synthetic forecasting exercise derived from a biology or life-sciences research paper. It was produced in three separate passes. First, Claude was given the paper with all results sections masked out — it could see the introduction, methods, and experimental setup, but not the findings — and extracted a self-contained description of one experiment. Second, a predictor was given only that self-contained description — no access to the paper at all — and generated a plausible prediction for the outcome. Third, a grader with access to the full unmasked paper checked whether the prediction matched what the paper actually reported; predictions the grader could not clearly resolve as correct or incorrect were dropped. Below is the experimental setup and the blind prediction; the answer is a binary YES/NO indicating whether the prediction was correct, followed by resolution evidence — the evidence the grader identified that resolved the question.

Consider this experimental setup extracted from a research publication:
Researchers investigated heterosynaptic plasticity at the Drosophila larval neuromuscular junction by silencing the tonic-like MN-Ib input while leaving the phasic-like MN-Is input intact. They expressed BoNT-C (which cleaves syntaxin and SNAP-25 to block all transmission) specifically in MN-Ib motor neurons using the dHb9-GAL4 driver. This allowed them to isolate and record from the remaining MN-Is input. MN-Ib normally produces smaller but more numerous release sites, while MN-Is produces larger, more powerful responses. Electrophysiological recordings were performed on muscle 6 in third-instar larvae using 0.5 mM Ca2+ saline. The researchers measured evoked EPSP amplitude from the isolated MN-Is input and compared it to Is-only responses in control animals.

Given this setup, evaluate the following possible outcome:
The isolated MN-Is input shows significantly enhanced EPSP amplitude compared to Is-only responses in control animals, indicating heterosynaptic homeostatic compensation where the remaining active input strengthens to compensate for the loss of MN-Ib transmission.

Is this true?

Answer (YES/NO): NO